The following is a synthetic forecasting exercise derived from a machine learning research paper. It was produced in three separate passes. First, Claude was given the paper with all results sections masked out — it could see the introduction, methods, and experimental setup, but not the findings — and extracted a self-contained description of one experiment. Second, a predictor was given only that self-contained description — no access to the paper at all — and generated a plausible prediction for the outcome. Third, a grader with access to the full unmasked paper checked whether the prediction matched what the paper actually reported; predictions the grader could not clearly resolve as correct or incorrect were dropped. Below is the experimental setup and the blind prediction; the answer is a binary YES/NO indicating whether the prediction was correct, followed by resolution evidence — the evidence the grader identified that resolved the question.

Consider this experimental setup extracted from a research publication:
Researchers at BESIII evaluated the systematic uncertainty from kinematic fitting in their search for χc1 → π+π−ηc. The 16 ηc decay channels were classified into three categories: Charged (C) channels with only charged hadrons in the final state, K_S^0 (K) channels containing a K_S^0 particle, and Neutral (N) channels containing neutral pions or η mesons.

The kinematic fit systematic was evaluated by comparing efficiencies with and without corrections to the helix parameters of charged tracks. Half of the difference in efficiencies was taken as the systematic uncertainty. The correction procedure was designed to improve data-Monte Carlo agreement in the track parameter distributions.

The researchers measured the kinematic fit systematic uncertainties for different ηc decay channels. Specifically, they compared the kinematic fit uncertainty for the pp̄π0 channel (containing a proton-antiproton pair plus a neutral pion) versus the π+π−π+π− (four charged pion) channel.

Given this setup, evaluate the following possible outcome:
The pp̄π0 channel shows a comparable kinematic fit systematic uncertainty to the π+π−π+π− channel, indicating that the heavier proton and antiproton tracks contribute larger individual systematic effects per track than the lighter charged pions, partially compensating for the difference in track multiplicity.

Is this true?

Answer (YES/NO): NO